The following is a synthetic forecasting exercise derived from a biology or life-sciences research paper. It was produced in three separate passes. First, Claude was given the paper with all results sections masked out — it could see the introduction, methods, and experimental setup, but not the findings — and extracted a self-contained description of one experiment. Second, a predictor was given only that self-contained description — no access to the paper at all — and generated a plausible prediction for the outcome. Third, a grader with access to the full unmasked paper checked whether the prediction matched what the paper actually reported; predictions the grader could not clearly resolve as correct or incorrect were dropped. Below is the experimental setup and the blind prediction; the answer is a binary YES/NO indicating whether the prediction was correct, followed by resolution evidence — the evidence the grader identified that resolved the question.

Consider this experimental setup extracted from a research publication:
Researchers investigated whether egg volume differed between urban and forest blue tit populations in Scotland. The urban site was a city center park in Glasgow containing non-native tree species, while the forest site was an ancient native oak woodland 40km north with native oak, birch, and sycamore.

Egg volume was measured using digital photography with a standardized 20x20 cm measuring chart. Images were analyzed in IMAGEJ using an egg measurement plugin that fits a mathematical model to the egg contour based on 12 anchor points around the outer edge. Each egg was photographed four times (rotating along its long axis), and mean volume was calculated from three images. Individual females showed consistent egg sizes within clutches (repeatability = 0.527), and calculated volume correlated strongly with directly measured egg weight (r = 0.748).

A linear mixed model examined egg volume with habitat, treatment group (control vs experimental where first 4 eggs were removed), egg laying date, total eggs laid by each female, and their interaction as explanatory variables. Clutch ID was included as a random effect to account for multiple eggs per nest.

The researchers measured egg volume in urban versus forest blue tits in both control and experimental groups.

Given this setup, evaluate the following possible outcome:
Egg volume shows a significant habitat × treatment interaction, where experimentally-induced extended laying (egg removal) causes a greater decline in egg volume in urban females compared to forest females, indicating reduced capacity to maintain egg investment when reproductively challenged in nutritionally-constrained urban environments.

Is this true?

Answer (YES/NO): NO